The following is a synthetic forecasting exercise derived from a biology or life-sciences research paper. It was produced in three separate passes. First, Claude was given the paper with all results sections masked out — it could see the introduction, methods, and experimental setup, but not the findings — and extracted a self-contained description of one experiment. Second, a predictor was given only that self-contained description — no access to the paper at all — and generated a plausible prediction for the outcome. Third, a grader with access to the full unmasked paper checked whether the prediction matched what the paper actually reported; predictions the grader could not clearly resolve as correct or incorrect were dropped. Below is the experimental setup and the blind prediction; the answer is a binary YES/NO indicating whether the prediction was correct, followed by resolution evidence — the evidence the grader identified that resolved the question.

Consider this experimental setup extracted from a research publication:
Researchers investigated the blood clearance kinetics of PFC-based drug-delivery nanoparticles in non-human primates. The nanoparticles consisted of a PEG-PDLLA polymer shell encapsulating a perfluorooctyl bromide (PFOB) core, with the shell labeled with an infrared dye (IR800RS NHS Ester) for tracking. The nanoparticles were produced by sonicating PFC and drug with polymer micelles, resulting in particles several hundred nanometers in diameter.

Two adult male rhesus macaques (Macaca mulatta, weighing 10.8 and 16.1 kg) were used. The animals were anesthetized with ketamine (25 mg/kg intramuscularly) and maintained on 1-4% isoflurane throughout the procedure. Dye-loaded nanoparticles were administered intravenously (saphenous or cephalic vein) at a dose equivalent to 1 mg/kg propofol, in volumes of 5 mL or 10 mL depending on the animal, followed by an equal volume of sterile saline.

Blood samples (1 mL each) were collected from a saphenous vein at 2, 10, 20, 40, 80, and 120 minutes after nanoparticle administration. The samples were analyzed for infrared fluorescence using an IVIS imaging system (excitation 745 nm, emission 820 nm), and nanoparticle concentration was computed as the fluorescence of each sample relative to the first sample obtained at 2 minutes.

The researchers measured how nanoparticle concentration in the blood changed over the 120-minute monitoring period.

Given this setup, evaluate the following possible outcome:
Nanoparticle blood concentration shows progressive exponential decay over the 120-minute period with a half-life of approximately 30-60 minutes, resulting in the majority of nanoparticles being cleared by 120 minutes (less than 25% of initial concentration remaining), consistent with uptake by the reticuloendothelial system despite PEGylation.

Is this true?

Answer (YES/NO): NO